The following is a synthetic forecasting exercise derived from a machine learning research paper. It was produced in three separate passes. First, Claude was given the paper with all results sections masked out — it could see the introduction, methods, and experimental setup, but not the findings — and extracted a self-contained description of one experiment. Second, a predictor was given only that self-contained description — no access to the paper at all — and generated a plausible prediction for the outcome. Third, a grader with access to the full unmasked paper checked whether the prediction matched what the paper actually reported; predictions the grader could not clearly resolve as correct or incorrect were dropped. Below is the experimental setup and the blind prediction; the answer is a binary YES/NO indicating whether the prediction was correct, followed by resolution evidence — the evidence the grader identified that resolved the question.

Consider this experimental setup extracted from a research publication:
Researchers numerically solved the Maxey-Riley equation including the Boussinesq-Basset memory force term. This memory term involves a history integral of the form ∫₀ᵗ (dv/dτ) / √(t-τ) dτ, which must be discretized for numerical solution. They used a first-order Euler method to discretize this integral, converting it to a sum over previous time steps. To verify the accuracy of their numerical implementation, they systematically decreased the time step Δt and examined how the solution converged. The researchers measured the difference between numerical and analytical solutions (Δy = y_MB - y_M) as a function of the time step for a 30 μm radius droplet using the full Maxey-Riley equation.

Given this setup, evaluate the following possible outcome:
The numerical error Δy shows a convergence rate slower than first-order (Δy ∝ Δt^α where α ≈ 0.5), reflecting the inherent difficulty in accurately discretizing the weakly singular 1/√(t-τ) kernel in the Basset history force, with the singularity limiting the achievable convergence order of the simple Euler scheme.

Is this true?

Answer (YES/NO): NO